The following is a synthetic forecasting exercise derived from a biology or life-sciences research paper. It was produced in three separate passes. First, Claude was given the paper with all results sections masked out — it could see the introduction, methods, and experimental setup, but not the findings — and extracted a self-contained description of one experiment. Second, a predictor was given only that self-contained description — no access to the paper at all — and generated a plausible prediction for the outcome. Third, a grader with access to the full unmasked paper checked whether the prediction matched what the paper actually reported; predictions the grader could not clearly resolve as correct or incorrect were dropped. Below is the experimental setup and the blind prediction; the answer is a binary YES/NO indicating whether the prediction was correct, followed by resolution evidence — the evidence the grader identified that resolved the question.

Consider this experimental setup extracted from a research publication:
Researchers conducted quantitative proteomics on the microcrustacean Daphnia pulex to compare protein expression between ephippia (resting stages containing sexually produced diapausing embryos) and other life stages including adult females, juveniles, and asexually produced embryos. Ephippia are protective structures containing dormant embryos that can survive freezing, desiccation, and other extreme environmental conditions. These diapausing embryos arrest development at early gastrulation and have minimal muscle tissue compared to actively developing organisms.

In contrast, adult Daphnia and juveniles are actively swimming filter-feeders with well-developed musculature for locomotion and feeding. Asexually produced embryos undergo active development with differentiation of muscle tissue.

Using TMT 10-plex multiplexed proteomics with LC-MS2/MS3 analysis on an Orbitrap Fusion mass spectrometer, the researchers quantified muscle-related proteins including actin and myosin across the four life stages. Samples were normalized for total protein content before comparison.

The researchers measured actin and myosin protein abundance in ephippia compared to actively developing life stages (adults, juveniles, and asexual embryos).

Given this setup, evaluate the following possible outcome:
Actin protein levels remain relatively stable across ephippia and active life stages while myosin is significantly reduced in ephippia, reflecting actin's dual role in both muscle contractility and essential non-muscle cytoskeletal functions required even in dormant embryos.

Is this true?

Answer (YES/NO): NO